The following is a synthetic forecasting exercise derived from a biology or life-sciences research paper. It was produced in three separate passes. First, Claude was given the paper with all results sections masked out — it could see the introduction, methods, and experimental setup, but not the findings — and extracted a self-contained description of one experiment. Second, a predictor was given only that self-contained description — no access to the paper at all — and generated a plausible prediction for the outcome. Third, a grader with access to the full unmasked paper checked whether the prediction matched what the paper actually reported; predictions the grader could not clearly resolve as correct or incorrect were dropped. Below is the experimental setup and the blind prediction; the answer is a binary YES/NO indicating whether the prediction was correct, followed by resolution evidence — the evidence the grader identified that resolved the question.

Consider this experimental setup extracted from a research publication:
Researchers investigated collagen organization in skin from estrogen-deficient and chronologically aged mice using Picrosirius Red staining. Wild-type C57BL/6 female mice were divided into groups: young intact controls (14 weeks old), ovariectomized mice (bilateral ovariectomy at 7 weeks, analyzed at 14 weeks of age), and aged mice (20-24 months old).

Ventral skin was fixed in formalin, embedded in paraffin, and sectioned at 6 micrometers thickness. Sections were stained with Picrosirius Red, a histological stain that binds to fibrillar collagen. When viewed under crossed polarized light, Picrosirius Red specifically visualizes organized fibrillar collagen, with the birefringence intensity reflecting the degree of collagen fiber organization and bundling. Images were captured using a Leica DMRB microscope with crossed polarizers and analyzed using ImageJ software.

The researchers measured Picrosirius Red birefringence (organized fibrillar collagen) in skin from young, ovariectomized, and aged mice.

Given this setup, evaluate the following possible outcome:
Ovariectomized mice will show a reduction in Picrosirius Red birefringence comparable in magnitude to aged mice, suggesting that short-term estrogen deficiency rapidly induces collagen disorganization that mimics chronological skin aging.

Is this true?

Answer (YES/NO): NO